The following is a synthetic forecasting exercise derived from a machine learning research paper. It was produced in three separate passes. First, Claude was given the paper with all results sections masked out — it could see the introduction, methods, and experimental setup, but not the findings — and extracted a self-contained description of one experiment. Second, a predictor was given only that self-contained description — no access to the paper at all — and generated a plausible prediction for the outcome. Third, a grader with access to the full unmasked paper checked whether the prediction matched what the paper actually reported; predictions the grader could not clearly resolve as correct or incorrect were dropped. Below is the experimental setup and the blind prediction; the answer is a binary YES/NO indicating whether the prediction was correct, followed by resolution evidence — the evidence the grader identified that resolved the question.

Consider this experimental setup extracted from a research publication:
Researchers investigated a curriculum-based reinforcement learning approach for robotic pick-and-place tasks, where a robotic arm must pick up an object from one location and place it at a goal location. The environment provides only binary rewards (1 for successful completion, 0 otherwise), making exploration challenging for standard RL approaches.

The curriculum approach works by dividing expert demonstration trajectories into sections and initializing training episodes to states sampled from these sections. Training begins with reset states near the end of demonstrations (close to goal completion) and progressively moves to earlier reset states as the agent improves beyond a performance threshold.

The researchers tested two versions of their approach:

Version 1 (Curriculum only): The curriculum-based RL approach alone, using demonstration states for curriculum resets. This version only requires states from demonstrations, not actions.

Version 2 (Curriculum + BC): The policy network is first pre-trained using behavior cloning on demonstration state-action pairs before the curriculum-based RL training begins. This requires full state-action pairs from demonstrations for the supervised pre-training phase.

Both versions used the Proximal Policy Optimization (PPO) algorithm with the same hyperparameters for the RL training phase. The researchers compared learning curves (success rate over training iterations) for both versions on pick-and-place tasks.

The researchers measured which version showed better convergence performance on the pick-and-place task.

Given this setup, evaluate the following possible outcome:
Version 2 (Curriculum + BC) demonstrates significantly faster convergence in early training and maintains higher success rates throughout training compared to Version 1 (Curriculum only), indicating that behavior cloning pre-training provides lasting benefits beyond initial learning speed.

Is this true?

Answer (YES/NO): NO